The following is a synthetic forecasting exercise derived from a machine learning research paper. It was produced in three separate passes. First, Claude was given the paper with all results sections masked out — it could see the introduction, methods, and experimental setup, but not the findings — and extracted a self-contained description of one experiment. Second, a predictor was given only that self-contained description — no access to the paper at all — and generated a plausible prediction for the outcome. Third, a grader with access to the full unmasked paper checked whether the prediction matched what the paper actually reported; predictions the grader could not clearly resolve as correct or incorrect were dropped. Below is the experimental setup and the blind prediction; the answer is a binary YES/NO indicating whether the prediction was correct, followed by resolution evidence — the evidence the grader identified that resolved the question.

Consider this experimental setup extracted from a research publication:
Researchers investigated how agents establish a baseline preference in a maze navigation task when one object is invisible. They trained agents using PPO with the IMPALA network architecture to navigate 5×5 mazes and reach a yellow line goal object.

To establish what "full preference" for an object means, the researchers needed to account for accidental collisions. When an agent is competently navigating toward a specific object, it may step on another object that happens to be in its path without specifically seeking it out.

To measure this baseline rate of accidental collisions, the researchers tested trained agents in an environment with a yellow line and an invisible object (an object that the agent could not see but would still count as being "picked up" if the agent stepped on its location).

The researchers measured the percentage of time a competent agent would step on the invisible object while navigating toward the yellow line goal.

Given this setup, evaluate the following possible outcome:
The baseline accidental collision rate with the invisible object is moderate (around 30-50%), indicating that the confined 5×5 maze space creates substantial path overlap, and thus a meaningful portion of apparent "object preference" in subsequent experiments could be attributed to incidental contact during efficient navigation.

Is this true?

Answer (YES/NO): NO